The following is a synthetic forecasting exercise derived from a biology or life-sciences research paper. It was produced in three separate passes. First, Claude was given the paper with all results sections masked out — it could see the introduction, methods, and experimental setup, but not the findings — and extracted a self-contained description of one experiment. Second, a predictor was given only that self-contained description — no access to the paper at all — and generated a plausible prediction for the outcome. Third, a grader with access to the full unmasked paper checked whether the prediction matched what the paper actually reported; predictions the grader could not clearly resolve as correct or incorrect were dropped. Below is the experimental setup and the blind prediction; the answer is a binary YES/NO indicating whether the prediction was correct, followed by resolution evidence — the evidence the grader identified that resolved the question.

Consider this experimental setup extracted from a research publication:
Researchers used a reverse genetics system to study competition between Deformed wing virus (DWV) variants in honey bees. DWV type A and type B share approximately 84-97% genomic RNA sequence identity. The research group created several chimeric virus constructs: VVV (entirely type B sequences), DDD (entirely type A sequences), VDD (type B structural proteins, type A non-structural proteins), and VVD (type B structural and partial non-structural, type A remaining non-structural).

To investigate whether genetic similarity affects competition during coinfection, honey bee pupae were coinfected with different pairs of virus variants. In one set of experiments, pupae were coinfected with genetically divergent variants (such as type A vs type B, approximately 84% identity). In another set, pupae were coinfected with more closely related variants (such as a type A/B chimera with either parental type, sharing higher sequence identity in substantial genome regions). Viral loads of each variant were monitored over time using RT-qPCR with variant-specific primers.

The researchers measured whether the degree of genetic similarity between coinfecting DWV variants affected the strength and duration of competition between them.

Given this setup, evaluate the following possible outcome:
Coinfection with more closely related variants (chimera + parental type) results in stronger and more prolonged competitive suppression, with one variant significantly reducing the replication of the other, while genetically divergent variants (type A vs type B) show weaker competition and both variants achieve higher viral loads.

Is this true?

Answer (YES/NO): YES